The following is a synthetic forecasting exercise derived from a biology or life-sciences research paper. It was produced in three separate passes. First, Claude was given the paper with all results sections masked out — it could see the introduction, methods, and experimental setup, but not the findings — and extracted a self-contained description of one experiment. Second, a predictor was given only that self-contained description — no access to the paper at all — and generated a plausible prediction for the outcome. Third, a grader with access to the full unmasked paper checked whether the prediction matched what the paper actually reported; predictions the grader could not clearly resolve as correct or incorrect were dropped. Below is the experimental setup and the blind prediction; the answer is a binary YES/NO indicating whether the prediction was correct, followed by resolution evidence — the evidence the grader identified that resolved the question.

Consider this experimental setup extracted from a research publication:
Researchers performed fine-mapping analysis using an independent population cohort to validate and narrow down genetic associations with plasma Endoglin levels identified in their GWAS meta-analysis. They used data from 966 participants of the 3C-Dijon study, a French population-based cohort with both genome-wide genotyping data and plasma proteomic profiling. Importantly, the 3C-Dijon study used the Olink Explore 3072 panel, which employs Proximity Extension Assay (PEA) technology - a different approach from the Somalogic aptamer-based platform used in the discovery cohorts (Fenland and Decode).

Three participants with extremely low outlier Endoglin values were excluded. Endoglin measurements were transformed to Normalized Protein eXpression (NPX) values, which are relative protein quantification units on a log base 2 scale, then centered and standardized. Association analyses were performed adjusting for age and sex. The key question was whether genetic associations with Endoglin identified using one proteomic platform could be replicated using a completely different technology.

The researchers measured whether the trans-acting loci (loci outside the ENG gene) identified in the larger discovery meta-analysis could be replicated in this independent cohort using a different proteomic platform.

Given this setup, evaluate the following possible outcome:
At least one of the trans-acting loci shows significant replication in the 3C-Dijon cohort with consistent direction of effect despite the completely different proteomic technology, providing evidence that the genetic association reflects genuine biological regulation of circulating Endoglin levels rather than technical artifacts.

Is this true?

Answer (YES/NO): YES